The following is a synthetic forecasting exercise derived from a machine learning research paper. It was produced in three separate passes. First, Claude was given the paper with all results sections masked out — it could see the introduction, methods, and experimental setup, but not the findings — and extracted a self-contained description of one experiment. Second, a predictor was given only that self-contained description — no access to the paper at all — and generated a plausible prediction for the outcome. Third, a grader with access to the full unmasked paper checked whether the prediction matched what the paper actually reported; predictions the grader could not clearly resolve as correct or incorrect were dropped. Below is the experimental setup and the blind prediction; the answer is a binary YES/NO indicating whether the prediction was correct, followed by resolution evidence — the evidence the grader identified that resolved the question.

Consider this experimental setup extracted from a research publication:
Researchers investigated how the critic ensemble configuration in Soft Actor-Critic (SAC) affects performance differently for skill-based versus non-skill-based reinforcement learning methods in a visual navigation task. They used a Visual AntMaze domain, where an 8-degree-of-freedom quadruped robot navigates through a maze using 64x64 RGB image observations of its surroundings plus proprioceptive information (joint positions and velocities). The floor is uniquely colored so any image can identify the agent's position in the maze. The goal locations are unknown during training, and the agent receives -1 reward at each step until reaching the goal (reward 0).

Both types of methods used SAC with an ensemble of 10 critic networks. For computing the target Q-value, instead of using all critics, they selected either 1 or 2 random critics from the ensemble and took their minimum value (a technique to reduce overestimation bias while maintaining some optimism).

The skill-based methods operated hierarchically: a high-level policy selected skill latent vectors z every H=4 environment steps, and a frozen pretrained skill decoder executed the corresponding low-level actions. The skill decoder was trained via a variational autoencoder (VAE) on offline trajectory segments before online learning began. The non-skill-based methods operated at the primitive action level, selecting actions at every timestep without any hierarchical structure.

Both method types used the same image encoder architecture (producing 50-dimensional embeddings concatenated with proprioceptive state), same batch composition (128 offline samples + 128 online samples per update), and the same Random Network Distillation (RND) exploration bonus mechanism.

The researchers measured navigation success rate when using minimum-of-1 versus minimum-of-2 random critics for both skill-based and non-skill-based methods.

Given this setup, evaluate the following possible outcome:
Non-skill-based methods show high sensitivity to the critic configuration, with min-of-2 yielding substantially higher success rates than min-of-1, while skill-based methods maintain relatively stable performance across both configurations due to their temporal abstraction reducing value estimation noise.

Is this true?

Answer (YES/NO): NO